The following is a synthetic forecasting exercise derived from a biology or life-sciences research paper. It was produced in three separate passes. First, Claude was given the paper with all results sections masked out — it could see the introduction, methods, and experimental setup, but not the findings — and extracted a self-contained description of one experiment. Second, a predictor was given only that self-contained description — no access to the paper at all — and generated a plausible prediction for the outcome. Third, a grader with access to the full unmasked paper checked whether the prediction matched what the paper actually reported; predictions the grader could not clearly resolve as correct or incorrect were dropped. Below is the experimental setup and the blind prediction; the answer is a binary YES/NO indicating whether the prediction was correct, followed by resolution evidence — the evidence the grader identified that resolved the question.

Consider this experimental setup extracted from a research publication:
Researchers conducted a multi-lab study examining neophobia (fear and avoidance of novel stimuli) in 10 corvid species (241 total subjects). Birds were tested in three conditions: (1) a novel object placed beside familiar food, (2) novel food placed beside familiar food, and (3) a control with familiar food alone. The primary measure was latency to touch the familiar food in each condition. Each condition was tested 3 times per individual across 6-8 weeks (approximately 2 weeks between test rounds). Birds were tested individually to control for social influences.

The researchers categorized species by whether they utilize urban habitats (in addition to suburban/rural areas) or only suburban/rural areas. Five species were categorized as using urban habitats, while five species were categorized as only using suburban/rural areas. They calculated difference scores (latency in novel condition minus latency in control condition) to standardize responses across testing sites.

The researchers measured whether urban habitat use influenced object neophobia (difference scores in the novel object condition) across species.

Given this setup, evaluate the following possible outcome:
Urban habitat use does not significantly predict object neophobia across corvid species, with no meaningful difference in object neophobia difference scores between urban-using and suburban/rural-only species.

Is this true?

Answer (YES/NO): NO